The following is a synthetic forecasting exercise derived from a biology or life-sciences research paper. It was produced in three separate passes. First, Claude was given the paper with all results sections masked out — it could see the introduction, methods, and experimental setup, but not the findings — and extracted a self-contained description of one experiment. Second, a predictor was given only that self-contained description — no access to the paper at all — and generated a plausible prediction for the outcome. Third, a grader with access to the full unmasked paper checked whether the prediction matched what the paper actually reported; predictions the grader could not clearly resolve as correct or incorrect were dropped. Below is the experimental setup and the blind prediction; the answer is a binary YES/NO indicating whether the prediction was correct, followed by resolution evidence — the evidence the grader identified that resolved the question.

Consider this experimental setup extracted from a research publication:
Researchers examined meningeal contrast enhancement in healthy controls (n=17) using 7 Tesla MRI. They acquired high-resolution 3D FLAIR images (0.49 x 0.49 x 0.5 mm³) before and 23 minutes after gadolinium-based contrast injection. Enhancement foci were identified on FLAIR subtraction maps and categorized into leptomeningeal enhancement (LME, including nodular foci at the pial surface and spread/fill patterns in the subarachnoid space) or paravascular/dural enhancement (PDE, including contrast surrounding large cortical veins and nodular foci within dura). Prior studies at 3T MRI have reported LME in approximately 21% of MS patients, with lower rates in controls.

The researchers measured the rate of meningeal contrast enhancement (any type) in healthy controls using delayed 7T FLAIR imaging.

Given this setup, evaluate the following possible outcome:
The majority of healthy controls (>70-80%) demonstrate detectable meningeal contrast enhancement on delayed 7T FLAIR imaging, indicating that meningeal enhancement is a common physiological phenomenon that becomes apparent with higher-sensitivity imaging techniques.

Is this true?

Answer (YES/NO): YES